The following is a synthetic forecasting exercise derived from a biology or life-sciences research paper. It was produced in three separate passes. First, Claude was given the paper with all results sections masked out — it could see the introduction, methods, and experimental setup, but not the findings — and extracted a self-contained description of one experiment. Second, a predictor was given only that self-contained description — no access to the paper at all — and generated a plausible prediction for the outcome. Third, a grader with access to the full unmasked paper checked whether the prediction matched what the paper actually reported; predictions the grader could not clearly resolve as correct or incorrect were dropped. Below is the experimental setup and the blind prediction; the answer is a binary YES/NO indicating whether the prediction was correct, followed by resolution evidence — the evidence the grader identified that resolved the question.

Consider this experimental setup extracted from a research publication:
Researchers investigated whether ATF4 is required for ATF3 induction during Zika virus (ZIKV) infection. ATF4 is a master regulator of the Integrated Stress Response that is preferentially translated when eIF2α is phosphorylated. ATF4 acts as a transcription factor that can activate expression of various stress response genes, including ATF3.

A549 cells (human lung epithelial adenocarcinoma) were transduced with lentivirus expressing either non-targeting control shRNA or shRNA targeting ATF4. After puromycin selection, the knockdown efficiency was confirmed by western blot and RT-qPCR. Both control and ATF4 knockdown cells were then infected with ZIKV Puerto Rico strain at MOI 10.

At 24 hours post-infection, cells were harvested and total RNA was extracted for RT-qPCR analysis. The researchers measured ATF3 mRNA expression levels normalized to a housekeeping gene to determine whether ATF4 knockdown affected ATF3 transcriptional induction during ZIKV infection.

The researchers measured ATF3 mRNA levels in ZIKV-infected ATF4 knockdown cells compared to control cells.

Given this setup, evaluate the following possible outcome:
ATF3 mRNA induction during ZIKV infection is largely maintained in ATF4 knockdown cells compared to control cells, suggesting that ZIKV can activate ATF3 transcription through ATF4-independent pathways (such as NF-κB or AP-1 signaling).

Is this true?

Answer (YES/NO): NO